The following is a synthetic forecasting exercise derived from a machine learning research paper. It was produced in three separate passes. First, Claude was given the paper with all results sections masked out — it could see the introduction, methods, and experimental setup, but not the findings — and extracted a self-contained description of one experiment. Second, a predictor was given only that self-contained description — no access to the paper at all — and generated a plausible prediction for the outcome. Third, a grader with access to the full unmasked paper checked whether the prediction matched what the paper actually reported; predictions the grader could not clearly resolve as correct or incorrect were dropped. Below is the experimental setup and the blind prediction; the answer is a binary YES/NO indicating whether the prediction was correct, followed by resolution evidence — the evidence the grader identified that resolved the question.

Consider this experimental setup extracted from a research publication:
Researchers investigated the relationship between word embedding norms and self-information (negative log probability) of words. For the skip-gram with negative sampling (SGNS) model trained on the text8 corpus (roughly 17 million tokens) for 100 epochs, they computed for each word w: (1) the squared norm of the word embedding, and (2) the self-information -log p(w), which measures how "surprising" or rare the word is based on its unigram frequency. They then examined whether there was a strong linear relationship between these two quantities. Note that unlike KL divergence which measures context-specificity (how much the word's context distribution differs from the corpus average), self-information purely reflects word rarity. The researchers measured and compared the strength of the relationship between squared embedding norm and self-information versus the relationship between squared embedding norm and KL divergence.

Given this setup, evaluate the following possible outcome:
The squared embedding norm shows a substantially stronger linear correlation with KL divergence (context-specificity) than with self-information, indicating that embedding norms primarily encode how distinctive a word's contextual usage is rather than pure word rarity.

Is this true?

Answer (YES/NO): YES